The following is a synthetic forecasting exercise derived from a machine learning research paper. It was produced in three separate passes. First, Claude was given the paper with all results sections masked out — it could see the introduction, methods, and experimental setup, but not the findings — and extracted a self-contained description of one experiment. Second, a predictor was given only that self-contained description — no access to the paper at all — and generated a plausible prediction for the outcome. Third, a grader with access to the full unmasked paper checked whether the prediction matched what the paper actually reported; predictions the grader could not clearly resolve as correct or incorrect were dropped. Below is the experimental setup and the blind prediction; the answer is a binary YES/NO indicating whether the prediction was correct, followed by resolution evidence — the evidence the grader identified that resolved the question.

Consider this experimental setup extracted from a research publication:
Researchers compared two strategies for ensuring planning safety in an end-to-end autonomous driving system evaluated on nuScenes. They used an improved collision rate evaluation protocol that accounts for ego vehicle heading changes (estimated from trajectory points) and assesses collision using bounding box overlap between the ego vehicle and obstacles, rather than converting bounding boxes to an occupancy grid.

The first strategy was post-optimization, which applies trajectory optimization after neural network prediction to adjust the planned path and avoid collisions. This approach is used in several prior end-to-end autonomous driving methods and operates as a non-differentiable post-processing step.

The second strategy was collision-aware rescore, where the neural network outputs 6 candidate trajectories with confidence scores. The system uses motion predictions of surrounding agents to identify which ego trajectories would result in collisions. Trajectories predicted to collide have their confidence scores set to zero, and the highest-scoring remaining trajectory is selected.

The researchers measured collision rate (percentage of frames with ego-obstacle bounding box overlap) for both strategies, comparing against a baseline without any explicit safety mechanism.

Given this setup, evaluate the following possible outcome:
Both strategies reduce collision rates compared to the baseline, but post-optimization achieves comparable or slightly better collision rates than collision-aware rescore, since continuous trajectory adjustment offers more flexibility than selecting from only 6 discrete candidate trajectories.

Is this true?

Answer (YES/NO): NO